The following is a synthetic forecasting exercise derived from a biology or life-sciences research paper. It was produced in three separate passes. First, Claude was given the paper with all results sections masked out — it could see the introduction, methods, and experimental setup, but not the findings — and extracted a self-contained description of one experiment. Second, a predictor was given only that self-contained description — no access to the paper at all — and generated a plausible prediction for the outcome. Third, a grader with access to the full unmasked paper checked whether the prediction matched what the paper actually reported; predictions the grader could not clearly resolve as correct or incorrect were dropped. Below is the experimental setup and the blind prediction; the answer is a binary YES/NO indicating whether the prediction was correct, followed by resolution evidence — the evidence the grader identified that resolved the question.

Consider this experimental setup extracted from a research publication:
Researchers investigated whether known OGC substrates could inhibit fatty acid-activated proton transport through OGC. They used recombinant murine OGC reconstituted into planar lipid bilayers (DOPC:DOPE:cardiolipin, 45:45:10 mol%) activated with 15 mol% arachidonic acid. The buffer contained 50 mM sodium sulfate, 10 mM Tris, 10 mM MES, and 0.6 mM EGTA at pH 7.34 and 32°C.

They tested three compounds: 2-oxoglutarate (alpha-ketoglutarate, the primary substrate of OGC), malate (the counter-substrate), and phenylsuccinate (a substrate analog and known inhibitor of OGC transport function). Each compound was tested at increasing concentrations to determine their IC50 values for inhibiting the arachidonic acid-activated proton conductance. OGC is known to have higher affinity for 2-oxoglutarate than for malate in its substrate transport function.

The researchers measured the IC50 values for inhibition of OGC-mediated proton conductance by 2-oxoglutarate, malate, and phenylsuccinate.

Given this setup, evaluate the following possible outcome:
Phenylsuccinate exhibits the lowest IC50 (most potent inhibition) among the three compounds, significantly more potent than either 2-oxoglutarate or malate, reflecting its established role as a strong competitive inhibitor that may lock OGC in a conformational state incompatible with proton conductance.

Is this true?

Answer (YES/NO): NO